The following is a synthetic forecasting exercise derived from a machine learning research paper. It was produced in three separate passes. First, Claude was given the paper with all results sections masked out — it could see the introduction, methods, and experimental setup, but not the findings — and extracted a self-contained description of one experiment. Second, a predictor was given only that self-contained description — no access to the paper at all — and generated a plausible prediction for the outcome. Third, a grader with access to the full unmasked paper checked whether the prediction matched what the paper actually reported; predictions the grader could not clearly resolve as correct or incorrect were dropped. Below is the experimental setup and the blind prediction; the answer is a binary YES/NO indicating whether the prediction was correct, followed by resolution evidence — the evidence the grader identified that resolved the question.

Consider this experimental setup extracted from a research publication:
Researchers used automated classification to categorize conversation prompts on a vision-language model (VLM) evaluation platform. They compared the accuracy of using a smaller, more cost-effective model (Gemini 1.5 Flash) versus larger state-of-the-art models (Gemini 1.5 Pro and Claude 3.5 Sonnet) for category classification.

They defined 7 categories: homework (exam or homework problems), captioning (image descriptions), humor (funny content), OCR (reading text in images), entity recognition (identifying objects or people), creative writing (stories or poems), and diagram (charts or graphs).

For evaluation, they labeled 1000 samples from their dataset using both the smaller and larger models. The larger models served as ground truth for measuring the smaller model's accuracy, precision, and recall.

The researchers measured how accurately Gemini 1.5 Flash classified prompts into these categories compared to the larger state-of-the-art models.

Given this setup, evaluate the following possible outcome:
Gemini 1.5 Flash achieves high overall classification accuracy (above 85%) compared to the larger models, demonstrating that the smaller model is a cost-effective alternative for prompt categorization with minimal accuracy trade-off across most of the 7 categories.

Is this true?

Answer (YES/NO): YES